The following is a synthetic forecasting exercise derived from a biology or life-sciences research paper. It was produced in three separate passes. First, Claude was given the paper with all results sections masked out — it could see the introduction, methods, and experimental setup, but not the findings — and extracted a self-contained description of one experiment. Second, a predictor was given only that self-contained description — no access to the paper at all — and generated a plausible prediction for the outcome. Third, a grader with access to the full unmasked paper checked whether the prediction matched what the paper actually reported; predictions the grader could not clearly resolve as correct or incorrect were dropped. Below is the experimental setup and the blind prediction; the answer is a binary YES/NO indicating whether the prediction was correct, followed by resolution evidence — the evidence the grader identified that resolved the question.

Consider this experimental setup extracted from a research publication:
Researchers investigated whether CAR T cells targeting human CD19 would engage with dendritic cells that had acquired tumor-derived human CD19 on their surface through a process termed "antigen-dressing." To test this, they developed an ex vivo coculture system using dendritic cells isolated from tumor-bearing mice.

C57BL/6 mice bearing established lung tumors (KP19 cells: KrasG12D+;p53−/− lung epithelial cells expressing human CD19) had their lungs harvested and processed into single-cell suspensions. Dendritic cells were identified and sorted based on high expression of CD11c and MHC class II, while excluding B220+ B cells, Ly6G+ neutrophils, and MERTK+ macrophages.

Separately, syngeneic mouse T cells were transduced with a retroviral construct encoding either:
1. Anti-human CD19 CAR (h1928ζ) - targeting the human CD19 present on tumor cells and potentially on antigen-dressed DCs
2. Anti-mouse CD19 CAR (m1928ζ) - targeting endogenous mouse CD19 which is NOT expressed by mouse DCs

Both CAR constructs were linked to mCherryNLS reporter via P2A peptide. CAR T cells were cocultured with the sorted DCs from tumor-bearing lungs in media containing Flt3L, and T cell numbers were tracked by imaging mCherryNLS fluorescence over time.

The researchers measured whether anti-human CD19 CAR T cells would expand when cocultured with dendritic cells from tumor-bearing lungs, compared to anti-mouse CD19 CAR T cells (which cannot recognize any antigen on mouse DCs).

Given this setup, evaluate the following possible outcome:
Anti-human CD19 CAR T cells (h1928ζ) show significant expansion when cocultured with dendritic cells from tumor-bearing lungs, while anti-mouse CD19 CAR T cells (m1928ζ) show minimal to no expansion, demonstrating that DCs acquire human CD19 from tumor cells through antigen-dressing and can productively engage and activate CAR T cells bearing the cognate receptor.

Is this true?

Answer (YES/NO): YES